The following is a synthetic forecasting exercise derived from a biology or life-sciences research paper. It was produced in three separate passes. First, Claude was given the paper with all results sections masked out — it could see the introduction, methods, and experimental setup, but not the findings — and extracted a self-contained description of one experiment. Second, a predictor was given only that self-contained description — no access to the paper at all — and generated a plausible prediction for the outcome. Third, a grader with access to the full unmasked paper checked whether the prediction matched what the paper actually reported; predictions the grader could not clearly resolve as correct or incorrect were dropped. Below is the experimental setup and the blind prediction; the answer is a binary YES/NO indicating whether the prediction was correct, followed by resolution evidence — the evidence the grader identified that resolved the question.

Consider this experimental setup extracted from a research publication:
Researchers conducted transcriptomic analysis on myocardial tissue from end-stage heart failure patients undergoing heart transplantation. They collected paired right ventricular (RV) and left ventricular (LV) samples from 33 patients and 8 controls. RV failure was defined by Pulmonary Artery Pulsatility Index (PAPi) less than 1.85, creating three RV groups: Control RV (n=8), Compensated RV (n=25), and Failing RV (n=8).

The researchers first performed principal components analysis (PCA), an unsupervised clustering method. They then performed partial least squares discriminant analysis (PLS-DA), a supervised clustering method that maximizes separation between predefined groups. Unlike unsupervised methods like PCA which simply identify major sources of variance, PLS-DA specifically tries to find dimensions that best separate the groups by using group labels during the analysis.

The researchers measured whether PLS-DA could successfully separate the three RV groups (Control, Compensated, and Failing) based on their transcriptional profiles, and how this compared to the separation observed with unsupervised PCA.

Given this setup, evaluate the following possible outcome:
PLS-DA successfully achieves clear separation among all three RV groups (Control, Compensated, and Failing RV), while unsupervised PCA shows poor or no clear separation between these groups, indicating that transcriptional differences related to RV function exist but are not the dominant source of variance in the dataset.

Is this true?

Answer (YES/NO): NO